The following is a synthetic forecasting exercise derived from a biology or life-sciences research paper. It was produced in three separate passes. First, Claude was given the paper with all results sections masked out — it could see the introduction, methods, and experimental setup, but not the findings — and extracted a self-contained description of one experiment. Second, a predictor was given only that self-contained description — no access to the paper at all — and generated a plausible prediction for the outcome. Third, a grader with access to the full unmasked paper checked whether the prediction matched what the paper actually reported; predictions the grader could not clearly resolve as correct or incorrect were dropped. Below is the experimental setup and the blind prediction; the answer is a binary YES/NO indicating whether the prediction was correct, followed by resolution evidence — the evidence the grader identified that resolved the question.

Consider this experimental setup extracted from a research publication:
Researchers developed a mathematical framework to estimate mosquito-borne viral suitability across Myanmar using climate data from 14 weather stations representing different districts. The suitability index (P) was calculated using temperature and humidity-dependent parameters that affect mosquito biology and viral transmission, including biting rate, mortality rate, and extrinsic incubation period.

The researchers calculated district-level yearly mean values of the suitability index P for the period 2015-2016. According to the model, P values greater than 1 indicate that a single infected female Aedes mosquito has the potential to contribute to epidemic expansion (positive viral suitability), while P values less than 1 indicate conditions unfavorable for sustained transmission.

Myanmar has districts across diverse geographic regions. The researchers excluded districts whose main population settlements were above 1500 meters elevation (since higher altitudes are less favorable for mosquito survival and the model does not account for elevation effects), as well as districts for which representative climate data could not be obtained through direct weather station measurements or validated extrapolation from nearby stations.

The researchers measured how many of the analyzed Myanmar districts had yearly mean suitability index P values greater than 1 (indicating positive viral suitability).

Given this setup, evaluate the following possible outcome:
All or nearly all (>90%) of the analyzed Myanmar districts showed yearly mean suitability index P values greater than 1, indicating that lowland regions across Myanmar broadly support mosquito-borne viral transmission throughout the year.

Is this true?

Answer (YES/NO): NO